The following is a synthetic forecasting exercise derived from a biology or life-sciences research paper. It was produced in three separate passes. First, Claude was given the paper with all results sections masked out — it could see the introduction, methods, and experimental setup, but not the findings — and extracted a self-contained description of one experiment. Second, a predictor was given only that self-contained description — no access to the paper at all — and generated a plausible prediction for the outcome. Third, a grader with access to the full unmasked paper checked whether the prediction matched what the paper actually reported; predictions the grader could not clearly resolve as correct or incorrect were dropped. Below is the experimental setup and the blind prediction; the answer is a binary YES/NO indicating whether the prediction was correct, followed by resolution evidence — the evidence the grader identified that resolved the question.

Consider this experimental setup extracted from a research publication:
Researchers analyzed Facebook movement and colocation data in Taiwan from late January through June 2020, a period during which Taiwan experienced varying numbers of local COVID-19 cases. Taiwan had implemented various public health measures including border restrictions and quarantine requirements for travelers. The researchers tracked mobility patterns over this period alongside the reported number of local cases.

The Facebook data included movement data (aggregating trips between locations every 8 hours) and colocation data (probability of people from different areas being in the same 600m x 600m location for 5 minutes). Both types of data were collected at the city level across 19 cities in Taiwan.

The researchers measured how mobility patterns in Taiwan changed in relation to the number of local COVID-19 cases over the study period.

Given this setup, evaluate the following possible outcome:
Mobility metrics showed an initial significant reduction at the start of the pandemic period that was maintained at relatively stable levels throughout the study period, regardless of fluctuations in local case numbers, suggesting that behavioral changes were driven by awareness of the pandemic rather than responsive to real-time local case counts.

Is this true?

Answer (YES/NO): NO